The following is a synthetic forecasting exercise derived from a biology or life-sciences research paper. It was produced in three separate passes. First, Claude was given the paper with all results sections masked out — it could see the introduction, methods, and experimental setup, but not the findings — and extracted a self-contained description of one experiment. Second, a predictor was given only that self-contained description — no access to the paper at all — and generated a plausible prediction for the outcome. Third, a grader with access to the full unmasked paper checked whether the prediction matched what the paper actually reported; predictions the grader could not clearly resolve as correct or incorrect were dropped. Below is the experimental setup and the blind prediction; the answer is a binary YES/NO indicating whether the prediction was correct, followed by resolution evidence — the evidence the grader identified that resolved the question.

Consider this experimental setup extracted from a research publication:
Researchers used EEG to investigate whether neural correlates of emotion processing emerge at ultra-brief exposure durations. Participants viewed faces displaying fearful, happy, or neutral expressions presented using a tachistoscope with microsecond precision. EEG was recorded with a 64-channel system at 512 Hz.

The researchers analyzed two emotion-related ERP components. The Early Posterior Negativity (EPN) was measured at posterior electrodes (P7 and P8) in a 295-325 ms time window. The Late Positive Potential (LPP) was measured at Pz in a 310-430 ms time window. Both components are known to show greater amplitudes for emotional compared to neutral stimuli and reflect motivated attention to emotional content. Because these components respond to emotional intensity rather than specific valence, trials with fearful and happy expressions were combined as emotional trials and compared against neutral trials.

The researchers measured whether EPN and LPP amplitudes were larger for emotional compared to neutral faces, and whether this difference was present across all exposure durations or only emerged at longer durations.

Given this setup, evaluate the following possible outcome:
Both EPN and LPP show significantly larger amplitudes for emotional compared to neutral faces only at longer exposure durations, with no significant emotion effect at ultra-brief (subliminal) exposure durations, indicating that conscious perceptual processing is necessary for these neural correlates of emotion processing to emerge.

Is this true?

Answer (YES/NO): YES